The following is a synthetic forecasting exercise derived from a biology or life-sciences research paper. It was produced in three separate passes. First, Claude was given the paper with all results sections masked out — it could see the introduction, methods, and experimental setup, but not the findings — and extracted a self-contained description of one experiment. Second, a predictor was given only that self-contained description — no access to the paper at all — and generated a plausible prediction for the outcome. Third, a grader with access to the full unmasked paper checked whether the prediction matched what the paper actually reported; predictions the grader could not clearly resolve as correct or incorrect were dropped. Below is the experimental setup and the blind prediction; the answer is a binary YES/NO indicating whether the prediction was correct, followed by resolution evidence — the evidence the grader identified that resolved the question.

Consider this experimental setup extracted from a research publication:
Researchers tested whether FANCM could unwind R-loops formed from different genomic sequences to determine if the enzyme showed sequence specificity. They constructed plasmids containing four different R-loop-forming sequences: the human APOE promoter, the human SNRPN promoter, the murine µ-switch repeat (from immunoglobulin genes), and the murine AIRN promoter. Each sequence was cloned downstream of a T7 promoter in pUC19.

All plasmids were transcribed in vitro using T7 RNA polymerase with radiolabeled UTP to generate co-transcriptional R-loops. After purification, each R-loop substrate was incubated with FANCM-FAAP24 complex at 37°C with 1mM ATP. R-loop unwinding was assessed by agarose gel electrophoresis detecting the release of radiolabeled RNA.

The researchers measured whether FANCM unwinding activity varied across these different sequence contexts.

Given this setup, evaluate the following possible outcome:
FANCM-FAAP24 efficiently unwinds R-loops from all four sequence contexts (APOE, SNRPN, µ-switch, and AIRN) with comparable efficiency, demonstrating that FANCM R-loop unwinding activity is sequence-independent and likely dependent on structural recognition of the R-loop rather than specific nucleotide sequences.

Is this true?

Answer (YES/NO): YES